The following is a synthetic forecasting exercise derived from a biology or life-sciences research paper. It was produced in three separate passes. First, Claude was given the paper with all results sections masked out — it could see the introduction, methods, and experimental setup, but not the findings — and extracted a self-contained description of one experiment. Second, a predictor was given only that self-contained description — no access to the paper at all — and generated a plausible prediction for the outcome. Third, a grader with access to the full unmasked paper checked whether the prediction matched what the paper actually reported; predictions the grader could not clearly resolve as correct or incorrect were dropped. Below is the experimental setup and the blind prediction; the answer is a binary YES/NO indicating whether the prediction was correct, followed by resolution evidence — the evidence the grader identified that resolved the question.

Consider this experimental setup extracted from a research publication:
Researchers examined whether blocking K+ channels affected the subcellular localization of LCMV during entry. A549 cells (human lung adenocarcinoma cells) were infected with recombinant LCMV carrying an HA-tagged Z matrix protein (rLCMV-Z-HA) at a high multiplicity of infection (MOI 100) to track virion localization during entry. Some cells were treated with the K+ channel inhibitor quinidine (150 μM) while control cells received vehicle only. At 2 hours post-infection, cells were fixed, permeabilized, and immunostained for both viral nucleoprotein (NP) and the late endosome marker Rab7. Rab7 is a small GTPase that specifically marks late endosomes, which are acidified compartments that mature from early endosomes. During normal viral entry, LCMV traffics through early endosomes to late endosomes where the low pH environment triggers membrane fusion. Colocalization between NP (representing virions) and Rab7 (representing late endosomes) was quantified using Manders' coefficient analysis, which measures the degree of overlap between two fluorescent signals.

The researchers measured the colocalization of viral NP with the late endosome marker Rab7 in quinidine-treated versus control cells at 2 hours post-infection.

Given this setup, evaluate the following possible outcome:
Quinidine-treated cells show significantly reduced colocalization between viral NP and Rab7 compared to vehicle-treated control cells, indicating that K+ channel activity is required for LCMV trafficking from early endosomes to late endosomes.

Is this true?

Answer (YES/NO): NO